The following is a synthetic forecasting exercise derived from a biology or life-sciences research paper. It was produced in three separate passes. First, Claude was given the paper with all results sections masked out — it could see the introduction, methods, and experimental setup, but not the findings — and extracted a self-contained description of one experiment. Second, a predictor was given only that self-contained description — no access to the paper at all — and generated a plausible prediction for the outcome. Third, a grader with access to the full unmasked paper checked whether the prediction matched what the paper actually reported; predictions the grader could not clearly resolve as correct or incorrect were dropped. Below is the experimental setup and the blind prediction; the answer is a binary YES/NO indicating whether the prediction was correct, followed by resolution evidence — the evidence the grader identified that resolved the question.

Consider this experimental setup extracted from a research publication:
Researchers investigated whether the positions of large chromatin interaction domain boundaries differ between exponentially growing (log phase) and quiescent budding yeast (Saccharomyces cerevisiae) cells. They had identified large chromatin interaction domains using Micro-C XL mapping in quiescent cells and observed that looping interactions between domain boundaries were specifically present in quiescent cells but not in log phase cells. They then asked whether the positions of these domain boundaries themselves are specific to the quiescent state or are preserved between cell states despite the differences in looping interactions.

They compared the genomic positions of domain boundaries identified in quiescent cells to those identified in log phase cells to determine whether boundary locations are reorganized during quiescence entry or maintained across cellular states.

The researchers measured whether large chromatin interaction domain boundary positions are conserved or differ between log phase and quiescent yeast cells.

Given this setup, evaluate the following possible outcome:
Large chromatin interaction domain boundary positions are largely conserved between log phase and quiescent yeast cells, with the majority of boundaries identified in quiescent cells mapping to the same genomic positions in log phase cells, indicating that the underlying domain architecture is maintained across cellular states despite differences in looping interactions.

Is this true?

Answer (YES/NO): YES